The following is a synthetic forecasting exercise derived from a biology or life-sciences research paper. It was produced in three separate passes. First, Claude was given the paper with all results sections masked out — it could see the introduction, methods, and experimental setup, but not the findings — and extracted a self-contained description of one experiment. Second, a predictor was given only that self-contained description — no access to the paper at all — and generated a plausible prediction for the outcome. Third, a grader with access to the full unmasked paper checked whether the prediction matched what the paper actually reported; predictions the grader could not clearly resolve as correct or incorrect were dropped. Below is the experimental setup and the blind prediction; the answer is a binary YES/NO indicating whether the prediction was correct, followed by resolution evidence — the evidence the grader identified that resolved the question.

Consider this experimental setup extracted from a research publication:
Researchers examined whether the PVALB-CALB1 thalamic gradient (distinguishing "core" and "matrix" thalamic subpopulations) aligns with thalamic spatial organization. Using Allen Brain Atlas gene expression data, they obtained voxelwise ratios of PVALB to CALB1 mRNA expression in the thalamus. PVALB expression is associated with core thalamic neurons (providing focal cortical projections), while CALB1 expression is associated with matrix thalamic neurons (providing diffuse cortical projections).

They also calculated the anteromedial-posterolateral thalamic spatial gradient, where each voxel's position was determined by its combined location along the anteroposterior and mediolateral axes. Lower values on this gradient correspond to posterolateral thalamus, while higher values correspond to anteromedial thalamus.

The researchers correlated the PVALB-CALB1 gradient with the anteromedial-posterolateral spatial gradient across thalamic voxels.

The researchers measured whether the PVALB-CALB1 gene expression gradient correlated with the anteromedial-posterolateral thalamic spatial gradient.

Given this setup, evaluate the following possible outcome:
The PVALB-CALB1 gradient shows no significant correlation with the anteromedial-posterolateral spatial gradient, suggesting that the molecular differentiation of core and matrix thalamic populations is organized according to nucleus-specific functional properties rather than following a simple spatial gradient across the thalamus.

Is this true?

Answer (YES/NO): NO